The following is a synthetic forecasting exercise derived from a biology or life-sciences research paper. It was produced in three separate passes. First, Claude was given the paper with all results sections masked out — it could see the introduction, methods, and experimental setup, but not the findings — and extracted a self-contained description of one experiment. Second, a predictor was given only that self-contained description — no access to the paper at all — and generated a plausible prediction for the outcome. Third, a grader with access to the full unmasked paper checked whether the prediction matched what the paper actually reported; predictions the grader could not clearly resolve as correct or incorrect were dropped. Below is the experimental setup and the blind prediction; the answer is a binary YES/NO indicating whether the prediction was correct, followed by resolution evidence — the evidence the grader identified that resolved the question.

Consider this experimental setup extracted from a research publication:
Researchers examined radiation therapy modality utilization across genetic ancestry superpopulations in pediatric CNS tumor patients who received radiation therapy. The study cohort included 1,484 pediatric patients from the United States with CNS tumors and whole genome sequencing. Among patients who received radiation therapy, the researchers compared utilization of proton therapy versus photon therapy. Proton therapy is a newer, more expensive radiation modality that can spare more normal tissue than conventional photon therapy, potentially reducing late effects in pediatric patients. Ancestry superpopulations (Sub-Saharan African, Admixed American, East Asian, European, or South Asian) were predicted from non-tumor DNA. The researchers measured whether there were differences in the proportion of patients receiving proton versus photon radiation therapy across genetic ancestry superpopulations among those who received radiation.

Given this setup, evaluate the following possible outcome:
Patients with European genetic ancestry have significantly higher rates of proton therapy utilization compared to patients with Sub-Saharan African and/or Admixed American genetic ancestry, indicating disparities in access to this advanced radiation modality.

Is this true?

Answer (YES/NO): YES